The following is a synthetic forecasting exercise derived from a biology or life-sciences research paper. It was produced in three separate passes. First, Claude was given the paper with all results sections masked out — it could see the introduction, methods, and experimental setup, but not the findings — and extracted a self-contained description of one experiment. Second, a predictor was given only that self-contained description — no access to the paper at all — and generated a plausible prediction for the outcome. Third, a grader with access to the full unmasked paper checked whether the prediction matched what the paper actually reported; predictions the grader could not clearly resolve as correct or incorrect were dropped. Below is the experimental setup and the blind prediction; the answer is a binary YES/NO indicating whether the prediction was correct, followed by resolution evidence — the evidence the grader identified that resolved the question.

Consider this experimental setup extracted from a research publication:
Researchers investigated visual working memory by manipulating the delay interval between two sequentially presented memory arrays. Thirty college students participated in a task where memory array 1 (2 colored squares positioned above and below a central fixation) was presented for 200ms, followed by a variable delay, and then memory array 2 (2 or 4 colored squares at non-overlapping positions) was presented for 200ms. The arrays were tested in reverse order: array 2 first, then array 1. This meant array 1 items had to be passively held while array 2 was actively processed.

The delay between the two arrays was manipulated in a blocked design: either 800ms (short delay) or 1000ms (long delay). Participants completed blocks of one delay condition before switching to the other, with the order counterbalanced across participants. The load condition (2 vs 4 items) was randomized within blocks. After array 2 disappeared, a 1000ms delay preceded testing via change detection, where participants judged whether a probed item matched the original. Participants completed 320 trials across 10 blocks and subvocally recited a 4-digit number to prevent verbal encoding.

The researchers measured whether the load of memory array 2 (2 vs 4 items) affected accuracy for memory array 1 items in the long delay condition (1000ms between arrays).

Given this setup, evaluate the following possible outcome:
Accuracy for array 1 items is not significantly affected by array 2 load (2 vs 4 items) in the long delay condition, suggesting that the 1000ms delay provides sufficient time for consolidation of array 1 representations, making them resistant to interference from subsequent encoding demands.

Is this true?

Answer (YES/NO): YES